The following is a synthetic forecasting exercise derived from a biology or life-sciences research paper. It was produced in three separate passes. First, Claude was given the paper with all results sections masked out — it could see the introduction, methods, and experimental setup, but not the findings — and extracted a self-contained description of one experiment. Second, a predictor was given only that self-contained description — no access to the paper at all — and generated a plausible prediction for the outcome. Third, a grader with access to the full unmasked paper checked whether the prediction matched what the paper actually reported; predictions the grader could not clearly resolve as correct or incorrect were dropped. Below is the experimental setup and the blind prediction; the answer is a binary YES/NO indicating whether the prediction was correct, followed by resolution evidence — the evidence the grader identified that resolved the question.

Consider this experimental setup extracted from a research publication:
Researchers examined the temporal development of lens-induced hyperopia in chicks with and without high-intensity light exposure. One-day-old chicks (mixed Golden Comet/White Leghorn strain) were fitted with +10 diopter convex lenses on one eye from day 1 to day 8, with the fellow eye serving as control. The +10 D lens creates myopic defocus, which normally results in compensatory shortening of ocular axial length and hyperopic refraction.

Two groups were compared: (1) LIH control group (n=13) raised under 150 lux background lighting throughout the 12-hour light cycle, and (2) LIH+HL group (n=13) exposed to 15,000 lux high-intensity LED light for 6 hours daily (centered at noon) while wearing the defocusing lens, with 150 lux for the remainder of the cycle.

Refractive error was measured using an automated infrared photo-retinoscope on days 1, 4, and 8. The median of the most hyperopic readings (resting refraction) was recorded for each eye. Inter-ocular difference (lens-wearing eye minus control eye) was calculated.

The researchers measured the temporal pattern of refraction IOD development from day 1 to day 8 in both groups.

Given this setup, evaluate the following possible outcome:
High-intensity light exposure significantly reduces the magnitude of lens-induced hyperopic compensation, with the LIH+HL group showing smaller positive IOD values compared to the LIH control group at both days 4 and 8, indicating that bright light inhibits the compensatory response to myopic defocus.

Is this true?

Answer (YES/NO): NO